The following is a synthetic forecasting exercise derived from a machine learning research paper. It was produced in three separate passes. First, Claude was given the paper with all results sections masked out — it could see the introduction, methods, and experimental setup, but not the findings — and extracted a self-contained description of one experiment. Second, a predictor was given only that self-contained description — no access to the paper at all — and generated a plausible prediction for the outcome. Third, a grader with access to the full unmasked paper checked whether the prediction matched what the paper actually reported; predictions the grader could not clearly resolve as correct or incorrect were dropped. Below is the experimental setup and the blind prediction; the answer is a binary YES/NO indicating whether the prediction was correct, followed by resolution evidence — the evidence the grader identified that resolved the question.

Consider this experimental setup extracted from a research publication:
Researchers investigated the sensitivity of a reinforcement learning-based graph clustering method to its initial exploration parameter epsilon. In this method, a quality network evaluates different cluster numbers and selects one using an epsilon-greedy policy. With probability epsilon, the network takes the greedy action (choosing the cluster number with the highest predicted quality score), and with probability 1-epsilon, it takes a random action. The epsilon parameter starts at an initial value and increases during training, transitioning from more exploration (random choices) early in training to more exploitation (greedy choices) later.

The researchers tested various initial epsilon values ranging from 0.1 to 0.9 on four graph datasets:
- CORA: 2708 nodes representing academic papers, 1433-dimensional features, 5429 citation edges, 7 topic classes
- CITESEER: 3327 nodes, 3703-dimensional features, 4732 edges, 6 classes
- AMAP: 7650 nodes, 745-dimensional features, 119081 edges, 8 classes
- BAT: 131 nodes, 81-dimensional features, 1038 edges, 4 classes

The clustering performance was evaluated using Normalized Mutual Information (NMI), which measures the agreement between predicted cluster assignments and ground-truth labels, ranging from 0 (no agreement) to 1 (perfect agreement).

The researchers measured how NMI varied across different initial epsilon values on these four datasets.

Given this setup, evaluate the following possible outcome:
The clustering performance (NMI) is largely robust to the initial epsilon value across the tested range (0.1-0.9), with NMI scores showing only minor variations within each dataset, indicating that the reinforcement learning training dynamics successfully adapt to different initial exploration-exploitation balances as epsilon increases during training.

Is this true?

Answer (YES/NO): YES